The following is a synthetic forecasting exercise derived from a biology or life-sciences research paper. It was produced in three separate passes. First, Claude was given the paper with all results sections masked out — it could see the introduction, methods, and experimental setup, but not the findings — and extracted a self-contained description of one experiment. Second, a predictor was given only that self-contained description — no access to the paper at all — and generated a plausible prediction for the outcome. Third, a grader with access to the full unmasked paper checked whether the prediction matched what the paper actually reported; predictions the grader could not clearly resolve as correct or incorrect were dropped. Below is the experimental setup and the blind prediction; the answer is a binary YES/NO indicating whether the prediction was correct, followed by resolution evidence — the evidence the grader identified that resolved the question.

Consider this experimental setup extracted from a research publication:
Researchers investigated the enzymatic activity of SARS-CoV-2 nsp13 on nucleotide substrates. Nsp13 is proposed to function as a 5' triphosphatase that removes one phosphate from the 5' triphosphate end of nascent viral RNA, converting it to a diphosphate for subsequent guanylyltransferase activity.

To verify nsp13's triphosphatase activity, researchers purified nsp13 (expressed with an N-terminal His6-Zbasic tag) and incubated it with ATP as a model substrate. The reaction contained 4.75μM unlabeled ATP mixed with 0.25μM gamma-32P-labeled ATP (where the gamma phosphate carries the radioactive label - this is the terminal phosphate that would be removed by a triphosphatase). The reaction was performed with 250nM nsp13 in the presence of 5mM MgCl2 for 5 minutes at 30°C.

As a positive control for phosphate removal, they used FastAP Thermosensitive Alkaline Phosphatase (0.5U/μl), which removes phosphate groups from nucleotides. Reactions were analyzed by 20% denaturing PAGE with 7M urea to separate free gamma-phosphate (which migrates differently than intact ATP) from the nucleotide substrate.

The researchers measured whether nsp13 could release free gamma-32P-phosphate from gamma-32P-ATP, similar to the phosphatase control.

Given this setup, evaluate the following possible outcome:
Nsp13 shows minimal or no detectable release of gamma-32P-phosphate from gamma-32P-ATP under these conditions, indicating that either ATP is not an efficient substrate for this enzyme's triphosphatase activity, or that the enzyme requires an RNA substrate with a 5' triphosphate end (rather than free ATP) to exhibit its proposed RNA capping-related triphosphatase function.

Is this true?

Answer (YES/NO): NO